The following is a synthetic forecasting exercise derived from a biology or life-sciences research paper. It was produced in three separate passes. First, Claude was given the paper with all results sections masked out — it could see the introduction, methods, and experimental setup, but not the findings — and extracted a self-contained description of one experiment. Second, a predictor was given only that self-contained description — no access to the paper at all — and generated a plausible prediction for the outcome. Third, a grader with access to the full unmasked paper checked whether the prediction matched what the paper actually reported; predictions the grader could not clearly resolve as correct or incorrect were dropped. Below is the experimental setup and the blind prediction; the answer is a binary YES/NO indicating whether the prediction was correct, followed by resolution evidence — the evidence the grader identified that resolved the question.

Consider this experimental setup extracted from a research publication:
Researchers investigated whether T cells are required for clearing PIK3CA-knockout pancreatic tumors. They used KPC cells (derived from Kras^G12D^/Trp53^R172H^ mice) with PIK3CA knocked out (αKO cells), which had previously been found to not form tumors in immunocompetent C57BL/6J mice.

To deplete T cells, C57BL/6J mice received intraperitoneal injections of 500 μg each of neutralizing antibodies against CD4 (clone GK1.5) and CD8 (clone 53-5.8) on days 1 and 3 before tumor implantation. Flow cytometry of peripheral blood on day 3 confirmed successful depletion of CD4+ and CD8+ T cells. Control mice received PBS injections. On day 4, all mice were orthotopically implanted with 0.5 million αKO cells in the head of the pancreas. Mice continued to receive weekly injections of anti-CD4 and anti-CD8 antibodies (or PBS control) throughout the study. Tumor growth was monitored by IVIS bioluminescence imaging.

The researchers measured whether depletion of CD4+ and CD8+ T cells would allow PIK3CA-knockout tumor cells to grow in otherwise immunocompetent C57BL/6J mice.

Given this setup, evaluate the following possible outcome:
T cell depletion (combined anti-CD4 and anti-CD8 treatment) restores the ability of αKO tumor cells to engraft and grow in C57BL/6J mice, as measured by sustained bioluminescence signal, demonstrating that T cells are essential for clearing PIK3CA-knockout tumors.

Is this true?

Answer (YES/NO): YES